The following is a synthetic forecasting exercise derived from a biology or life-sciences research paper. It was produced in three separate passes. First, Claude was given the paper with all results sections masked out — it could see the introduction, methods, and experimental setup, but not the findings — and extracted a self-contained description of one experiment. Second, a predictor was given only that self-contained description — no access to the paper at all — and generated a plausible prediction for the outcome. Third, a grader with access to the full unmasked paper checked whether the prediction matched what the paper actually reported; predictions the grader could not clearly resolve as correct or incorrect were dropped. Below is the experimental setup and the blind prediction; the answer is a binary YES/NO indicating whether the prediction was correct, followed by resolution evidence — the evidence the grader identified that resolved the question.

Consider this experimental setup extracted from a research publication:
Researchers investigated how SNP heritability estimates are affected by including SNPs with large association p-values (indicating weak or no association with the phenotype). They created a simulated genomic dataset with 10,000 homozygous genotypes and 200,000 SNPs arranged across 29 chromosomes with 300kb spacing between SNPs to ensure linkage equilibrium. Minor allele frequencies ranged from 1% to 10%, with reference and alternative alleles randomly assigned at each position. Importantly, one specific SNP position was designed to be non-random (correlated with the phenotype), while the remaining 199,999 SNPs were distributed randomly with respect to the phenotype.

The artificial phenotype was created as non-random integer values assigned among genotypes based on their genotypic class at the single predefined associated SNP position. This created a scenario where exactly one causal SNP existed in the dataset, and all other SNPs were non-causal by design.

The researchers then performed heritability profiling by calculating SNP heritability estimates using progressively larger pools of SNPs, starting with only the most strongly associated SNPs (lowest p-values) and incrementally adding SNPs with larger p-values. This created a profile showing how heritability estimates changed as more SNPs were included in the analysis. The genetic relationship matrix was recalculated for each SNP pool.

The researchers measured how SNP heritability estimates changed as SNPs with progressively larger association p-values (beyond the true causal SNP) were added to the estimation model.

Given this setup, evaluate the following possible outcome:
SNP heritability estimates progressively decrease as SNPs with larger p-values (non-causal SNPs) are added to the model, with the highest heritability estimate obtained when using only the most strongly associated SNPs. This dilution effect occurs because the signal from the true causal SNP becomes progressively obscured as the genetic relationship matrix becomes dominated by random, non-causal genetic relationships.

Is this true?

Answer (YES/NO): NO